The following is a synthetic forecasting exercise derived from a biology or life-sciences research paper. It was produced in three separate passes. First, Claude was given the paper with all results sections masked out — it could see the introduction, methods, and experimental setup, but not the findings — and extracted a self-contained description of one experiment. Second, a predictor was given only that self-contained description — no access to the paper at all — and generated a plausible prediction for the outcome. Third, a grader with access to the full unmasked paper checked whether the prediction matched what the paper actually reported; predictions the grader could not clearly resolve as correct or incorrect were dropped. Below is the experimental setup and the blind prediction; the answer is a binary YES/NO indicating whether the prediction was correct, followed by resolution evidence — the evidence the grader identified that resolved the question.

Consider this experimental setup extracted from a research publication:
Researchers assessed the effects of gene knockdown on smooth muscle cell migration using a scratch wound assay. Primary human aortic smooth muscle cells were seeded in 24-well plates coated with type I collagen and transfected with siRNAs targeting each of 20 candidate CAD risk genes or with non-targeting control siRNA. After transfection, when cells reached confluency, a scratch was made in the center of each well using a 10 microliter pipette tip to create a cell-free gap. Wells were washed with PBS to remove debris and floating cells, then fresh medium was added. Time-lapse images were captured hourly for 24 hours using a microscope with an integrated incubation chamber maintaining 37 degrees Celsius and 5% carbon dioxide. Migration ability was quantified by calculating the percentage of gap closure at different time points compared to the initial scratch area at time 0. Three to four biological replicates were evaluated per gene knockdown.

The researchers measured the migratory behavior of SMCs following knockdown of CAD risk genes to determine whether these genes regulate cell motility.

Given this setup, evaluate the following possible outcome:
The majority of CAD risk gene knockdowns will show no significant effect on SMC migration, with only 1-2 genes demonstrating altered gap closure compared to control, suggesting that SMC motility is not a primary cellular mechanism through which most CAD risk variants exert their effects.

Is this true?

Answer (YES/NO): YES